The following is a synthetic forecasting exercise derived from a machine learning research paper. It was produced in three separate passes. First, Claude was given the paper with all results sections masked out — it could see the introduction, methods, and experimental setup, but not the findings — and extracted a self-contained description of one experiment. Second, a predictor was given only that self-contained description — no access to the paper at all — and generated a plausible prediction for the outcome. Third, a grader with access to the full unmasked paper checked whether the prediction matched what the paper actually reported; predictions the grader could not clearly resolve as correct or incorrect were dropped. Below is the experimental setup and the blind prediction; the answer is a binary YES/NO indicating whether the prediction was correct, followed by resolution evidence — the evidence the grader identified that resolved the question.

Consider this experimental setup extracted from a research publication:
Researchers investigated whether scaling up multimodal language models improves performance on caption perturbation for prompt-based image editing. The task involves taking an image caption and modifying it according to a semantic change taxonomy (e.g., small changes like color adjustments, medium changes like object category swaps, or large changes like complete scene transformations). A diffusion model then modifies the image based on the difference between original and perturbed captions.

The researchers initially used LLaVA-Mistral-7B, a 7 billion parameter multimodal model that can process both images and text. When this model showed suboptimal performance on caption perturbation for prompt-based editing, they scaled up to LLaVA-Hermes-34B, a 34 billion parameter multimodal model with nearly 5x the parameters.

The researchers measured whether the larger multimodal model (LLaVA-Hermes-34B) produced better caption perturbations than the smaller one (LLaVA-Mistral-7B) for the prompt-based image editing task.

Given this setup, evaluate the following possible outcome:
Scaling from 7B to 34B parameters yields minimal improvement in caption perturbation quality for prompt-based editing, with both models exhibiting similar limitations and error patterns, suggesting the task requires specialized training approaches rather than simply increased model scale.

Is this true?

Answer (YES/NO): YES